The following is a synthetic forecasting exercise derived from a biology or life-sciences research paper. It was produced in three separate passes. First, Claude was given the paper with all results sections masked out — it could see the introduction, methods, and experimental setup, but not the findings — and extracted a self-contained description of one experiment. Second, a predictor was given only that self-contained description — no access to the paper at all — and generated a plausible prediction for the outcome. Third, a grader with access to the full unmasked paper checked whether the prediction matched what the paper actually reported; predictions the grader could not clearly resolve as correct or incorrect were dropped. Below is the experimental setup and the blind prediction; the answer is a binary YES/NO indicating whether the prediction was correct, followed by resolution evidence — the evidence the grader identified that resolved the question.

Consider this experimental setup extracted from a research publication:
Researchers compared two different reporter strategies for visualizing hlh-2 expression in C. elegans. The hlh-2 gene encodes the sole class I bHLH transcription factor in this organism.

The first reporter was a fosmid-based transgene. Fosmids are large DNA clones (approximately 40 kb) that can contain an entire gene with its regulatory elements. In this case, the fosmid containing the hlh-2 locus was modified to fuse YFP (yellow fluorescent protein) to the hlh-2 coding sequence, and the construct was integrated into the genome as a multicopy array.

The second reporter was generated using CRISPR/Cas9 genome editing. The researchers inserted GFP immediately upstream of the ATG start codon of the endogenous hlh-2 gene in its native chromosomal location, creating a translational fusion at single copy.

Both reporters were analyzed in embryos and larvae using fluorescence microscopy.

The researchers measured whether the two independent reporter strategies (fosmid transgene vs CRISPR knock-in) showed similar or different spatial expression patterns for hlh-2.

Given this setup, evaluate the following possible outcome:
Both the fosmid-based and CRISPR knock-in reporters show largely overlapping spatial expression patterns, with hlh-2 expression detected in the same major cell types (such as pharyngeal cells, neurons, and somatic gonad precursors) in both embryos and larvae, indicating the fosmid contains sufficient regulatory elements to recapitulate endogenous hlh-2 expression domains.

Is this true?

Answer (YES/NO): NO